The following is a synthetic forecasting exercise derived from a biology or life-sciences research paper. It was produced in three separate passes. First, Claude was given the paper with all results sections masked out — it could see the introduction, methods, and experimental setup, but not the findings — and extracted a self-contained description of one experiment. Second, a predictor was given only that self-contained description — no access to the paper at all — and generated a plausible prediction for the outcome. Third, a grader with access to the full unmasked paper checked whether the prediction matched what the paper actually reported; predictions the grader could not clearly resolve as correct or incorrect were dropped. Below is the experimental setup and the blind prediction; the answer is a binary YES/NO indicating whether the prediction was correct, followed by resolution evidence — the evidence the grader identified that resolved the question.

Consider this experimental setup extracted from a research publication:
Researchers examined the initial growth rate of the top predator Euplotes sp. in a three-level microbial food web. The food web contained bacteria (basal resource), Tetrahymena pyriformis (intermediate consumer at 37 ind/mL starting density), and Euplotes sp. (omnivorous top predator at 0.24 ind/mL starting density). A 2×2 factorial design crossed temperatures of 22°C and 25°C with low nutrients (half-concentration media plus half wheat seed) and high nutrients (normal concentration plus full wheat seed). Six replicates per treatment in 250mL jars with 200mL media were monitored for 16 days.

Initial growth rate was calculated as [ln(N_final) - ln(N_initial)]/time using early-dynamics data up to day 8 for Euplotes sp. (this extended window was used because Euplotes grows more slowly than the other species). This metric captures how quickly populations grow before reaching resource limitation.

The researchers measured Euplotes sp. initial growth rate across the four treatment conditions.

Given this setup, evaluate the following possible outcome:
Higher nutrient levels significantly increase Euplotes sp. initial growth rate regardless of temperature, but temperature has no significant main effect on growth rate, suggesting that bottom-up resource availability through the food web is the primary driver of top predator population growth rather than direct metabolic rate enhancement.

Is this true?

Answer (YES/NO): NO